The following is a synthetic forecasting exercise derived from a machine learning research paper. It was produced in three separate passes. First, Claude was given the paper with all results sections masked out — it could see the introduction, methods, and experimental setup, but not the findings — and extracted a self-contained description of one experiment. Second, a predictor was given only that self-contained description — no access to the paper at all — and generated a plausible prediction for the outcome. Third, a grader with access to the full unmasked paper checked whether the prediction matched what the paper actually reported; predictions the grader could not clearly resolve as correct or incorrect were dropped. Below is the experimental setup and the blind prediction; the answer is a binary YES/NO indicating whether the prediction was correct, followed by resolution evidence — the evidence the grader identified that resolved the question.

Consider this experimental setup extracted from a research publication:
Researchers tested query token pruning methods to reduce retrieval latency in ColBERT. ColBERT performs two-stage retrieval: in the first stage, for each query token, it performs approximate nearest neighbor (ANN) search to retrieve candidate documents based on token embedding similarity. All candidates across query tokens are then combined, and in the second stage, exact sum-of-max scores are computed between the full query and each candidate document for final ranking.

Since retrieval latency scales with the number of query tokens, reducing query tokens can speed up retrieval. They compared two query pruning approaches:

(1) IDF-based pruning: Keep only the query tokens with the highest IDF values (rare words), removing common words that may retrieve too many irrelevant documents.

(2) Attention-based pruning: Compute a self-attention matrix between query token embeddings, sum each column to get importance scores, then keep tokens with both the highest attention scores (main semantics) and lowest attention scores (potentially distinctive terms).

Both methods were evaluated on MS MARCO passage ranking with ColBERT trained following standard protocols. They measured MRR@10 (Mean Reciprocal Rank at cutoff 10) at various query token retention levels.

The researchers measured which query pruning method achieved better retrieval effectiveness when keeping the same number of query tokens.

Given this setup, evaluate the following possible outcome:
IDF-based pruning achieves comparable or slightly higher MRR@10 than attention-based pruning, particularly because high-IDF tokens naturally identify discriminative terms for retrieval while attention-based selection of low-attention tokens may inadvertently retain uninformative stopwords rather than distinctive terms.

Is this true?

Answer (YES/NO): YES